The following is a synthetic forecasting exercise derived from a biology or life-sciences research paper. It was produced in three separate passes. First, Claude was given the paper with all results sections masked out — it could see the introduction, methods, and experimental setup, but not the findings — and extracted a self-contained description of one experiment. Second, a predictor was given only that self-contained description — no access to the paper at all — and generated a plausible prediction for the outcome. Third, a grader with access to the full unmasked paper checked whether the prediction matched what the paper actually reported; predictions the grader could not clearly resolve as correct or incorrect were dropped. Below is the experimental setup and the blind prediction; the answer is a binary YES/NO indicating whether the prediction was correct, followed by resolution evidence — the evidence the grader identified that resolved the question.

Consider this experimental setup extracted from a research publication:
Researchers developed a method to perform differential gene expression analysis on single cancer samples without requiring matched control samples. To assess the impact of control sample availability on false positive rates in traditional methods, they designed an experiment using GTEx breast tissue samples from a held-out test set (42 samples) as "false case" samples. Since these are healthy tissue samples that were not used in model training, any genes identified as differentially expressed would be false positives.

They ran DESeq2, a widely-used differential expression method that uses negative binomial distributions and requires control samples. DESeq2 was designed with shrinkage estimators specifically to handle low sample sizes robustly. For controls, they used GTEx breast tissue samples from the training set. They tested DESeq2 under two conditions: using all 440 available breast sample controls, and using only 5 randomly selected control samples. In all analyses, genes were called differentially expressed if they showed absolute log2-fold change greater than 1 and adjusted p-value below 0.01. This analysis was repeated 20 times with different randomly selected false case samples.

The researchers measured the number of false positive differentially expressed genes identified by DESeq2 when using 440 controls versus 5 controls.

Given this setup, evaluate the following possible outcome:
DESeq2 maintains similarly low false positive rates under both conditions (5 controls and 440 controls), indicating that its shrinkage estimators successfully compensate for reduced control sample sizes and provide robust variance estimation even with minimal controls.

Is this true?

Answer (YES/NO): NO